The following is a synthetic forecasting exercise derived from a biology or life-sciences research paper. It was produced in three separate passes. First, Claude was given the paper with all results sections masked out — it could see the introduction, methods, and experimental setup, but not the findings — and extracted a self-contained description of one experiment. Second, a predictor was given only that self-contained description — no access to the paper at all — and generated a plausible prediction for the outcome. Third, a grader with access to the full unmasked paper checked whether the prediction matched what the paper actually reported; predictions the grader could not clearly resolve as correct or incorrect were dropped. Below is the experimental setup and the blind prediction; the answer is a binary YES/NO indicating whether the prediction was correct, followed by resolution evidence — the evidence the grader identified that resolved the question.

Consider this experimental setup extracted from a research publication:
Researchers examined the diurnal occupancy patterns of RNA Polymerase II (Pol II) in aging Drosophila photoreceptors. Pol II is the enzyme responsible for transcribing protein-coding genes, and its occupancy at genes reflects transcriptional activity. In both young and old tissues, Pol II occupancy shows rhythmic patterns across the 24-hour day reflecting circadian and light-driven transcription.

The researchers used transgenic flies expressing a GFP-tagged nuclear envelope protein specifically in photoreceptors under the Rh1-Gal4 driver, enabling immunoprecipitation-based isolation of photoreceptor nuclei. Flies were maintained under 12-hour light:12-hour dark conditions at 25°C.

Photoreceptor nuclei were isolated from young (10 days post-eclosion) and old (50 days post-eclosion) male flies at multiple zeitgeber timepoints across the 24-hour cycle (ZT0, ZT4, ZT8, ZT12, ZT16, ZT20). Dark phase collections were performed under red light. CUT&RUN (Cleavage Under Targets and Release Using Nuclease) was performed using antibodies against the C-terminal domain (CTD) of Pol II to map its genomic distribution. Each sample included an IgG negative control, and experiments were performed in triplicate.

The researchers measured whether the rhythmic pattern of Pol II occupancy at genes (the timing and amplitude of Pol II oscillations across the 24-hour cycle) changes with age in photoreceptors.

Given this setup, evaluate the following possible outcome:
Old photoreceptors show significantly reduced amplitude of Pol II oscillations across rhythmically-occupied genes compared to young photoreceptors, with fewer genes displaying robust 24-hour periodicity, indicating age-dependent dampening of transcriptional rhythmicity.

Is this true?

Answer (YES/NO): NO